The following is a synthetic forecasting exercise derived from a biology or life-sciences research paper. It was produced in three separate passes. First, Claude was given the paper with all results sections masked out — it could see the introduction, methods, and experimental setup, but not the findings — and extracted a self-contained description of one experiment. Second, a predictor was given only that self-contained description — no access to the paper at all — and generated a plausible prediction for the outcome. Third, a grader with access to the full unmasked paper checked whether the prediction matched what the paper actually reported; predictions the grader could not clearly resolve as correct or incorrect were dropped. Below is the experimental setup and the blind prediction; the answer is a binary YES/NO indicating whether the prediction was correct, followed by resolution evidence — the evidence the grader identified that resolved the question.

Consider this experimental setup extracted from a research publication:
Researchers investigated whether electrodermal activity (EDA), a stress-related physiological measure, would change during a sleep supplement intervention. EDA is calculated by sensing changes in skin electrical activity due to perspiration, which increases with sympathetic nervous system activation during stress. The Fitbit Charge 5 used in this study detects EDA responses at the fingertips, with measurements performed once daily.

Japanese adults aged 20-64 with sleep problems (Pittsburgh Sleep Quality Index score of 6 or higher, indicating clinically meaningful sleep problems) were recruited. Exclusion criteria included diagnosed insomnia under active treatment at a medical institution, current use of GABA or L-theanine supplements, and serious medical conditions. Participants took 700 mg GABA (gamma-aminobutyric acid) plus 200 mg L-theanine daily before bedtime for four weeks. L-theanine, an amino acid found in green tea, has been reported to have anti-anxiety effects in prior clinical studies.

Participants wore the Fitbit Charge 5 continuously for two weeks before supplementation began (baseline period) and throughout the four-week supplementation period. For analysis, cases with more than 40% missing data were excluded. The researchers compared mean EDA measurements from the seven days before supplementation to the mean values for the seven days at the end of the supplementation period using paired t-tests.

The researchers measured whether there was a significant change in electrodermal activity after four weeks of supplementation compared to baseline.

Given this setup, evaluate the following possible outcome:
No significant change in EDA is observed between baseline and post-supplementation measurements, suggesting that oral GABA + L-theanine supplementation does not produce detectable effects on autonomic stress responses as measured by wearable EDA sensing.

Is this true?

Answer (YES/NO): NO